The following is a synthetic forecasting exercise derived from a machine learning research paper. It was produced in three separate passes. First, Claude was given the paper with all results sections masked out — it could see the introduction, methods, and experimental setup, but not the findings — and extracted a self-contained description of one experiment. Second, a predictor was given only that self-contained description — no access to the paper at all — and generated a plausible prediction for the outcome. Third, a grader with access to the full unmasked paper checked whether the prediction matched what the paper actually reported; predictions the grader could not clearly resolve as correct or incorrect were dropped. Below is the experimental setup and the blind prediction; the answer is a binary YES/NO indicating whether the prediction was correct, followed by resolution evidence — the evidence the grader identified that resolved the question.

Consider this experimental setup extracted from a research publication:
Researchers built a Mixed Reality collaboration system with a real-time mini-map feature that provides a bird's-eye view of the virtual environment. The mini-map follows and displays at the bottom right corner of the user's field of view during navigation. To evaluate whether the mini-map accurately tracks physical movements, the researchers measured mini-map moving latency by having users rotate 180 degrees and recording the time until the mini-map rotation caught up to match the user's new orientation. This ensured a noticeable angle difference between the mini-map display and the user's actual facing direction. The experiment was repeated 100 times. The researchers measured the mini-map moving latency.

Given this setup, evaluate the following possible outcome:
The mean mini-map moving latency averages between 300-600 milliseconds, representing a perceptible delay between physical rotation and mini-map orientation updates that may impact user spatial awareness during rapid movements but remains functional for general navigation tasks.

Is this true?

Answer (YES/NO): NO